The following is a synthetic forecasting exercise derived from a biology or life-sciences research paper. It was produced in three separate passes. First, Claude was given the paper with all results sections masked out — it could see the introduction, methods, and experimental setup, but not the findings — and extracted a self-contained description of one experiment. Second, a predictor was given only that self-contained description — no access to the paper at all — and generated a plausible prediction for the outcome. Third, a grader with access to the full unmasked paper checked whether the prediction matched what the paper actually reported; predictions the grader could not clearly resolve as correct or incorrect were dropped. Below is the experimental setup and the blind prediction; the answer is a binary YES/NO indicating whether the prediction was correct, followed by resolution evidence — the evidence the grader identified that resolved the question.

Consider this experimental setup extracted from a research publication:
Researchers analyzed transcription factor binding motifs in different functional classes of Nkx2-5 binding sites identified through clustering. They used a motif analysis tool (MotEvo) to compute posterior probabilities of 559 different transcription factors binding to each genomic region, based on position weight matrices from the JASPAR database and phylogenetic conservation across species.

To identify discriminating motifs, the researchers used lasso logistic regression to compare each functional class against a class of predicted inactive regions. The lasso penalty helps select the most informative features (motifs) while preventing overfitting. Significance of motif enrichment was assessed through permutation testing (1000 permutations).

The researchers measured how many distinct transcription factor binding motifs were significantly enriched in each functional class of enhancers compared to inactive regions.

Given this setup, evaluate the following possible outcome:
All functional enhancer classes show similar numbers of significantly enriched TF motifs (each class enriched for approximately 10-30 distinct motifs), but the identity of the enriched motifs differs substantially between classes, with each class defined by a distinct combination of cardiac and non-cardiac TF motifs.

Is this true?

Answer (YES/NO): NO